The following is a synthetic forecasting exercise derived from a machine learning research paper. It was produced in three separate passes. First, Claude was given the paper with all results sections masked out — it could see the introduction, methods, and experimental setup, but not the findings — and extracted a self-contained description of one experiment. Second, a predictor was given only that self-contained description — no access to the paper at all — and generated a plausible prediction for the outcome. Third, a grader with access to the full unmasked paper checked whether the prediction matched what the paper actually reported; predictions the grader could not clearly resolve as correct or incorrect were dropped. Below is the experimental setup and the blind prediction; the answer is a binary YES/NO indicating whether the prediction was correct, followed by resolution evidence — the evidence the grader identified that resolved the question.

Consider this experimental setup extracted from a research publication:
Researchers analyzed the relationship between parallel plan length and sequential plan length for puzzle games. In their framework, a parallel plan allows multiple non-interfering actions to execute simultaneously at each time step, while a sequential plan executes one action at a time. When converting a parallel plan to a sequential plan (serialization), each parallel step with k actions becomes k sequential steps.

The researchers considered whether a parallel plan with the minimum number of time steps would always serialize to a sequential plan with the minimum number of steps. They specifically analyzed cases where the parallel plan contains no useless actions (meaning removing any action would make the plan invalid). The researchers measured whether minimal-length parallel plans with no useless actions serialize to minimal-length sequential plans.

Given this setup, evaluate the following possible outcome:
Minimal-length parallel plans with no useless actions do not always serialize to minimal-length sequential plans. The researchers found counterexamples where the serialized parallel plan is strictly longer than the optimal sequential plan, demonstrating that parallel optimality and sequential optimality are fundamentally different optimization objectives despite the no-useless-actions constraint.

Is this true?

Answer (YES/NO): YES